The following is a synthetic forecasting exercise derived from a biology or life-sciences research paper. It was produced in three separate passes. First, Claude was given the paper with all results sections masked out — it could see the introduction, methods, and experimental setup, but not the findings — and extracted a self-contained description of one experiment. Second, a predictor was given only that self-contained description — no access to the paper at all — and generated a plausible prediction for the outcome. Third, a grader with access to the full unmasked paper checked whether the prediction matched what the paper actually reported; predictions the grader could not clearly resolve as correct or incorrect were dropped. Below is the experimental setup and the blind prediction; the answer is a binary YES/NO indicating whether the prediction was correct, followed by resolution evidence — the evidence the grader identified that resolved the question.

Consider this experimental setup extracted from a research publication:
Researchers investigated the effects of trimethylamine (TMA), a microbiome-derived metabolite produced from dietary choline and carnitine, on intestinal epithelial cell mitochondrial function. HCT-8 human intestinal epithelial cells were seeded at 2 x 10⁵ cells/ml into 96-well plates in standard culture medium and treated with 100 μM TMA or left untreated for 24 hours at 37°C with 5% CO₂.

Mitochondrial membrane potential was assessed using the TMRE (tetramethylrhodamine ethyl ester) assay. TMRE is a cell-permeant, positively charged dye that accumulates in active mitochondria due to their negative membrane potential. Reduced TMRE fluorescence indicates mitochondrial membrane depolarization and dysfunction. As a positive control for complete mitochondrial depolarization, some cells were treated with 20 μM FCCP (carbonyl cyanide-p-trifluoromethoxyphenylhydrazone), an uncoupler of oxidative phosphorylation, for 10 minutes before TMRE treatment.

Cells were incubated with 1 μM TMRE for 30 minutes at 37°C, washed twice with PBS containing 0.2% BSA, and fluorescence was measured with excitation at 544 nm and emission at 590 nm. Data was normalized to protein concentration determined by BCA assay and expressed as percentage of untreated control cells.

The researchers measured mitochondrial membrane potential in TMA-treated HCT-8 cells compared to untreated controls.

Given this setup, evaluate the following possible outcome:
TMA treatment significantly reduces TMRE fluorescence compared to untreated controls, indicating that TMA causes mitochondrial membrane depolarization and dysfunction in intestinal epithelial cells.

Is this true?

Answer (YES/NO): YES